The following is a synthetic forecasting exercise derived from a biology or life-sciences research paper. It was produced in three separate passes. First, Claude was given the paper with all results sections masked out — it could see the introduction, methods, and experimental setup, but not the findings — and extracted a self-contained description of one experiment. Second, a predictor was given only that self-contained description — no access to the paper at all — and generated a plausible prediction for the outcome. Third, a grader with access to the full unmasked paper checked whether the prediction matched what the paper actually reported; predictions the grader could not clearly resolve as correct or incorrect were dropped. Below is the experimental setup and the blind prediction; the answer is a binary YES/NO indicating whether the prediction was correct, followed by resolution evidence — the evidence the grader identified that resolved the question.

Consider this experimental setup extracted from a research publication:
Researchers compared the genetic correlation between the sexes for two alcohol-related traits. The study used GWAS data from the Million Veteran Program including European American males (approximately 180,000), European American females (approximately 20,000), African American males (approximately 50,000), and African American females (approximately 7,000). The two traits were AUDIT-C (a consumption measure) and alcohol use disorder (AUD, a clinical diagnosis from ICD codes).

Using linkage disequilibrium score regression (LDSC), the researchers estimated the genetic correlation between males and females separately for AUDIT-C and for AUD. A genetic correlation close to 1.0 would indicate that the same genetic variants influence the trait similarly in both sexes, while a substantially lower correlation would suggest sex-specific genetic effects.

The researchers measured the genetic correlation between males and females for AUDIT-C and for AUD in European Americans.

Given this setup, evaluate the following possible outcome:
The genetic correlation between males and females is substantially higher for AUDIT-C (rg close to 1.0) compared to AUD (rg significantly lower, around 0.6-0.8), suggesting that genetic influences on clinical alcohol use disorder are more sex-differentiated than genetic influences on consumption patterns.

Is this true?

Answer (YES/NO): NO